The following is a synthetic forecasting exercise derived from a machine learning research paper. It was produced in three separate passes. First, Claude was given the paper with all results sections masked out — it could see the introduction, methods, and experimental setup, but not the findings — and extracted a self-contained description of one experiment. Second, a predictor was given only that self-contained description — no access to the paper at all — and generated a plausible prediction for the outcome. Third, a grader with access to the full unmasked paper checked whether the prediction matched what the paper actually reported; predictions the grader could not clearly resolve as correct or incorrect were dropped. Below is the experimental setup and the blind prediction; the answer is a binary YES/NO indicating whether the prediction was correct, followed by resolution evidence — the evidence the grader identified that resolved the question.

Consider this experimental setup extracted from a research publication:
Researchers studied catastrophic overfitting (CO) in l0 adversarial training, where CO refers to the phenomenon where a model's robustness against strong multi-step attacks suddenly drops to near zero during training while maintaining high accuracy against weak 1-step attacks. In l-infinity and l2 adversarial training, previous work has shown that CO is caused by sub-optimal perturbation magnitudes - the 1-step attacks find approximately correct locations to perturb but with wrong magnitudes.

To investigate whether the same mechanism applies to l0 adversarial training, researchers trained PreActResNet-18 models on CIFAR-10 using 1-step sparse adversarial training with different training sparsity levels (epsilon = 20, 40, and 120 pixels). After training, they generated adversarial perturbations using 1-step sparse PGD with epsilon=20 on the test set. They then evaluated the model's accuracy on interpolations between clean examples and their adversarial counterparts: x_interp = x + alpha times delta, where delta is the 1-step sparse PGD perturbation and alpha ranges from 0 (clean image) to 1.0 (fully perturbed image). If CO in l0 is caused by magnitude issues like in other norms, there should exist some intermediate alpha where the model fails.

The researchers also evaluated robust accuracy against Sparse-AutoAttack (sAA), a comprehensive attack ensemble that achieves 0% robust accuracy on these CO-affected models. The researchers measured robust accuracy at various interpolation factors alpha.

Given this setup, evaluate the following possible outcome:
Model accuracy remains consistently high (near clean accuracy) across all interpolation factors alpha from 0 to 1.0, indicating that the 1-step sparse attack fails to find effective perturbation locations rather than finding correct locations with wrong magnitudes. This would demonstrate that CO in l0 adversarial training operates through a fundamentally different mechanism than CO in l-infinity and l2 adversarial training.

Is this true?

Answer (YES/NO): NO